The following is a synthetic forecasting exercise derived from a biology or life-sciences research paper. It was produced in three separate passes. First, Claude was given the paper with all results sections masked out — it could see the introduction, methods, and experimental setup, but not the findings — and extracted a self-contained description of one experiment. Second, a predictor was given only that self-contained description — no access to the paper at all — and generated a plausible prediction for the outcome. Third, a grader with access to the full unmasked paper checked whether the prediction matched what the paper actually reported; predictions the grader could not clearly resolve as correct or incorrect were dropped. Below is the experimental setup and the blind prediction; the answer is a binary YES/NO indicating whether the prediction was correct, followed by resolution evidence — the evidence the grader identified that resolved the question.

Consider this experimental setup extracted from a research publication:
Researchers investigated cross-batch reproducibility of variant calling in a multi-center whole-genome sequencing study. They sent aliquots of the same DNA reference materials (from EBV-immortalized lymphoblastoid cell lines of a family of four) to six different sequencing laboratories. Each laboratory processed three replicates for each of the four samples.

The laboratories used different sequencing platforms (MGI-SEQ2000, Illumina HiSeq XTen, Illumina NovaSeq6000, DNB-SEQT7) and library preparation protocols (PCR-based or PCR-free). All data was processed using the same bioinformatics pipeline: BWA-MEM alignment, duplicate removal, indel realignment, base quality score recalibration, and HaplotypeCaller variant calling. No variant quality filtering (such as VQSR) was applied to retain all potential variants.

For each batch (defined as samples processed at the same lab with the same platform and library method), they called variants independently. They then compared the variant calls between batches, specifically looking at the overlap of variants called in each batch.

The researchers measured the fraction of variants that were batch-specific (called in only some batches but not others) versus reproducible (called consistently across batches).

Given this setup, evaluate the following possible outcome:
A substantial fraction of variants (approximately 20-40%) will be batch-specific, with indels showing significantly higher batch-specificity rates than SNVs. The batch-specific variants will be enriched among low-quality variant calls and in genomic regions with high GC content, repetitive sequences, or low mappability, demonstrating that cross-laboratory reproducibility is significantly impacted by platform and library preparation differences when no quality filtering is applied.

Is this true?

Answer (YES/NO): NO